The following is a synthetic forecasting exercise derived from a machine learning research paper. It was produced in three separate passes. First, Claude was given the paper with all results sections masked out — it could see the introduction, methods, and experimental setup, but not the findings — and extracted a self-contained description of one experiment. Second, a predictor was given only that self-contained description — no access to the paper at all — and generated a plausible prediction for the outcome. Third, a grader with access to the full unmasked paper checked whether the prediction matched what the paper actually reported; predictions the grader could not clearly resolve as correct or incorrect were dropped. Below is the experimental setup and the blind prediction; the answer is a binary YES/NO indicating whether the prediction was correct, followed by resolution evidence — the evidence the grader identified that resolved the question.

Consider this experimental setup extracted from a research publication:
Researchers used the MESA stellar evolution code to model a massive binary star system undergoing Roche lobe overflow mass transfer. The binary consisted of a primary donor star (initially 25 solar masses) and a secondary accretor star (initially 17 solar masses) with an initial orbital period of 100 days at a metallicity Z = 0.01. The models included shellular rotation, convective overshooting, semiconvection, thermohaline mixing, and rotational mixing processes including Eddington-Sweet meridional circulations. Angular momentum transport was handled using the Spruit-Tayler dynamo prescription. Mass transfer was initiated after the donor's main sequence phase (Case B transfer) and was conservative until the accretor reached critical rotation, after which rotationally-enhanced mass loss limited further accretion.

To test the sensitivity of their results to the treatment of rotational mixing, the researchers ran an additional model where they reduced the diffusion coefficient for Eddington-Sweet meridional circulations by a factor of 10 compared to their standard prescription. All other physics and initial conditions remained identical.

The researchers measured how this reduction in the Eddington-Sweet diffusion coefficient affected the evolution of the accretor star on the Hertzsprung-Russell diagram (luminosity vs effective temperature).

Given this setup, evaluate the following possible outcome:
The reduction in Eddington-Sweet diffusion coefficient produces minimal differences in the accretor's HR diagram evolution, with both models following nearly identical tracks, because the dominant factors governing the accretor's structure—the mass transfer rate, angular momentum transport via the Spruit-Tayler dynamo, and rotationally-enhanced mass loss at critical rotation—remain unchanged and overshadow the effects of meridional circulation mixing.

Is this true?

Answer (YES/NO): YES